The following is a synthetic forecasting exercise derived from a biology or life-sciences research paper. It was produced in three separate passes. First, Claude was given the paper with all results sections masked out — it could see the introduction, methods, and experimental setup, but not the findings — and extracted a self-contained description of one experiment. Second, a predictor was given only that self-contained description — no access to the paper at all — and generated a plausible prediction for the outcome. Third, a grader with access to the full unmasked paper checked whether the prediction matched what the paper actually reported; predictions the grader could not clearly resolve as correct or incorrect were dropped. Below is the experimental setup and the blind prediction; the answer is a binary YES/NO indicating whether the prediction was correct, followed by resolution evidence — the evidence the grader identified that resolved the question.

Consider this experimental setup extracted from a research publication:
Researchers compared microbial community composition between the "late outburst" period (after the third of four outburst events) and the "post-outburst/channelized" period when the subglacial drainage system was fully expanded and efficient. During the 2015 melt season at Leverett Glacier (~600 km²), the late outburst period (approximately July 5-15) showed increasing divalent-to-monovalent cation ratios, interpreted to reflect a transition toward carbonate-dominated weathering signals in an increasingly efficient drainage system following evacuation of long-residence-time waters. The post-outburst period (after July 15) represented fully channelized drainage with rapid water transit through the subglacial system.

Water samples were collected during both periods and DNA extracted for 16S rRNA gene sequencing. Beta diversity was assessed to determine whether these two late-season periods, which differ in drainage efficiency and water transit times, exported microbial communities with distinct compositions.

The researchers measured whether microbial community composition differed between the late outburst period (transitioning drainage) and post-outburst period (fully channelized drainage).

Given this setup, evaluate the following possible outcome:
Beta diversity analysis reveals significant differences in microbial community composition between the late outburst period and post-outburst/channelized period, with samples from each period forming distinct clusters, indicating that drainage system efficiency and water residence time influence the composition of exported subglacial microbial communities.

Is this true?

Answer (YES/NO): YES